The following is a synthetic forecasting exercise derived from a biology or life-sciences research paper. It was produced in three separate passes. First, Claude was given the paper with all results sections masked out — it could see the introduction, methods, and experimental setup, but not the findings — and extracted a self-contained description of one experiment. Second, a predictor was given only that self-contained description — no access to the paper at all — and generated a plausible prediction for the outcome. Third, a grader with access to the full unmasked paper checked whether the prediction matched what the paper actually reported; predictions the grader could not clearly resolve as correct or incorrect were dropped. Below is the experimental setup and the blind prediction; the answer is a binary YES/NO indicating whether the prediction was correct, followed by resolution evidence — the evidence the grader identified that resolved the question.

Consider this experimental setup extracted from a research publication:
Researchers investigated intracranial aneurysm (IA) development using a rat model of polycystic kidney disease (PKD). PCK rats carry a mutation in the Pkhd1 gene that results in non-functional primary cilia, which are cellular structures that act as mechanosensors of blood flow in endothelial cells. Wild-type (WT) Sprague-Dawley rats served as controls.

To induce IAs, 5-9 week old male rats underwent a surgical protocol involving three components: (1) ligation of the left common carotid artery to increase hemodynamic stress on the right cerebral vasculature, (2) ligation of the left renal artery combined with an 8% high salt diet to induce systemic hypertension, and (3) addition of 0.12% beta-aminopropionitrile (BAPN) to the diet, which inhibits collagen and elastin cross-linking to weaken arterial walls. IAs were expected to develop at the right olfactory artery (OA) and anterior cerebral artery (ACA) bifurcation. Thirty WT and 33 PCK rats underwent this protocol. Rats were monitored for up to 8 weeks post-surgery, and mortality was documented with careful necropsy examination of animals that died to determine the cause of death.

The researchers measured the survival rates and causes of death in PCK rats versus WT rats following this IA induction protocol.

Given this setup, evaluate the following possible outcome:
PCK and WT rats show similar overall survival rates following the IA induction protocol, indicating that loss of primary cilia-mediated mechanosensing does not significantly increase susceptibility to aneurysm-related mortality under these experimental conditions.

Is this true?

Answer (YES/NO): NO